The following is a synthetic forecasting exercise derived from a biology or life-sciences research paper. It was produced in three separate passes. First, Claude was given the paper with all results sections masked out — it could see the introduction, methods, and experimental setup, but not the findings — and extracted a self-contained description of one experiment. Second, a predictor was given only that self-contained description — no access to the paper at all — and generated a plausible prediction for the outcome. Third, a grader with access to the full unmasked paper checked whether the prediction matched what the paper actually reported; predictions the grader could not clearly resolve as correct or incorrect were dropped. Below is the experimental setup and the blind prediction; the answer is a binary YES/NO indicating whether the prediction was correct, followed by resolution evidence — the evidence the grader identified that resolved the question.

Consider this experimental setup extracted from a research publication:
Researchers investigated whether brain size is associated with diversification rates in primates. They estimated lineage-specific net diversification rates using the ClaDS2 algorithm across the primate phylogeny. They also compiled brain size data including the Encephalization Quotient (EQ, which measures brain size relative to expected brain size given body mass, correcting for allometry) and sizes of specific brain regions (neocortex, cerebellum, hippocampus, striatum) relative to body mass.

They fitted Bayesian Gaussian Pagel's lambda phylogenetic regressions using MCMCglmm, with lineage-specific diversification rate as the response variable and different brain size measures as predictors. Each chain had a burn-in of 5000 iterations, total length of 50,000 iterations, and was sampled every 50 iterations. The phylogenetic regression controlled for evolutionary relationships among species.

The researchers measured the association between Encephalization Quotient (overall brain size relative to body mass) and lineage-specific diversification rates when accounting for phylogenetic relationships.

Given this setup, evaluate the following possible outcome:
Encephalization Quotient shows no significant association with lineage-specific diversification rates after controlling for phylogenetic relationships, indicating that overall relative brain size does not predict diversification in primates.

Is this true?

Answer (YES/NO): YES